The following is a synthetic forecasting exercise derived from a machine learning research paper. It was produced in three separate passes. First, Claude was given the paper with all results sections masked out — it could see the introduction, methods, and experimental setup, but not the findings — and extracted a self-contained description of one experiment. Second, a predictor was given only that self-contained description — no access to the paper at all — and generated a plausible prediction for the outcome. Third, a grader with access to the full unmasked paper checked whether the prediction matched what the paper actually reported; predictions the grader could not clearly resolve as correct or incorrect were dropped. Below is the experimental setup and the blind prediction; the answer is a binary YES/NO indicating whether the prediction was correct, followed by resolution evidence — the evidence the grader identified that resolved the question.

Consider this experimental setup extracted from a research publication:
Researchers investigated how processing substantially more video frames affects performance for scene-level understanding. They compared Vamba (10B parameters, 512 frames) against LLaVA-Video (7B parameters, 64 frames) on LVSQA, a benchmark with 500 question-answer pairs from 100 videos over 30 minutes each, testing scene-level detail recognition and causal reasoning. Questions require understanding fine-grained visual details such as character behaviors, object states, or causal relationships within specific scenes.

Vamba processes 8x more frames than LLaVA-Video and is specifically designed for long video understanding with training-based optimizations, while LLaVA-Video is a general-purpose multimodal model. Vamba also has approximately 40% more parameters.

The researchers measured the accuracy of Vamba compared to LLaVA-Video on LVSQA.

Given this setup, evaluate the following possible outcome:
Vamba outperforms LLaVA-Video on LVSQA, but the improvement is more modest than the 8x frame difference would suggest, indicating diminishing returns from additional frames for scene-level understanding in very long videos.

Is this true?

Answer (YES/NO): NO